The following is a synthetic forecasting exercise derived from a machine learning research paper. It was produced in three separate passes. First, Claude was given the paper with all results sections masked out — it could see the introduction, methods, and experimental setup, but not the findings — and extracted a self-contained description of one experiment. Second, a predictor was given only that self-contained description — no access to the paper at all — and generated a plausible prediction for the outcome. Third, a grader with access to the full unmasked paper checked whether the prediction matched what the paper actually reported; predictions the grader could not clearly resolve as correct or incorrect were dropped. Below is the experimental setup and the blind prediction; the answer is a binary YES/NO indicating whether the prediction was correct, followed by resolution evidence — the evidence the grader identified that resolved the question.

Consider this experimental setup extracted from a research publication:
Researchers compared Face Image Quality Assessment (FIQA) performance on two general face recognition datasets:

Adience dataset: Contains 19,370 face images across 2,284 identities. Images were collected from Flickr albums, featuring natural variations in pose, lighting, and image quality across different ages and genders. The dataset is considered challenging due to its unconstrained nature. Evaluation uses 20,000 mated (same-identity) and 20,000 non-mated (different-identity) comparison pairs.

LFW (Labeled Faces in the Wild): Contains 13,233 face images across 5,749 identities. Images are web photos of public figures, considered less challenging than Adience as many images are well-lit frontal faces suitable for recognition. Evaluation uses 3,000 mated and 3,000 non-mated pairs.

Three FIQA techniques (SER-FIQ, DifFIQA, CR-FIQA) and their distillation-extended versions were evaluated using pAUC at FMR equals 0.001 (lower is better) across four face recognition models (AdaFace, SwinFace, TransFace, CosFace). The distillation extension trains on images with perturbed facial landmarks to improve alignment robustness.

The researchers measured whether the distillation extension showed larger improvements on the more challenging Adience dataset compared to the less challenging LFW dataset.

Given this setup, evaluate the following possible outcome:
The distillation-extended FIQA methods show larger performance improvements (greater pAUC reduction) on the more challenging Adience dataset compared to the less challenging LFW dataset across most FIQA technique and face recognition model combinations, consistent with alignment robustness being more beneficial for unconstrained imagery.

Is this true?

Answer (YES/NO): YES